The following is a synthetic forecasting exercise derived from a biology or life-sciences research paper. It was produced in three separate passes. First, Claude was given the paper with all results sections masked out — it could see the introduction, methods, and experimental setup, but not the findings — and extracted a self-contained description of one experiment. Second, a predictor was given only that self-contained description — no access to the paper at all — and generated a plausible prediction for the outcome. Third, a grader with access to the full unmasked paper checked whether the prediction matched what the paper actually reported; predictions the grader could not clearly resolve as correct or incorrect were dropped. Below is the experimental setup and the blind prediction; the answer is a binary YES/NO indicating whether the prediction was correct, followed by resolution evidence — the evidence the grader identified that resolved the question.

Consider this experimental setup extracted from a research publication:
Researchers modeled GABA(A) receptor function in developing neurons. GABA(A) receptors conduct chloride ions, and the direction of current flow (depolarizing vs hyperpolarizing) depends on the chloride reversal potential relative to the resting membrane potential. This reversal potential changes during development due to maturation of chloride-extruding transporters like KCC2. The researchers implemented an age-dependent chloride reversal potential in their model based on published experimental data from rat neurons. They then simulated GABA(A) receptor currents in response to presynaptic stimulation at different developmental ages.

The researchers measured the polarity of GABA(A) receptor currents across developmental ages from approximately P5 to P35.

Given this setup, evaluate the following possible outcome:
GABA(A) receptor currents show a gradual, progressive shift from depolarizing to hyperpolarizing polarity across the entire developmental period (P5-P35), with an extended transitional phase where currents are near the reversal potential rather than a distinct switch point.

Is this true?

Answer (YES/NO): NO